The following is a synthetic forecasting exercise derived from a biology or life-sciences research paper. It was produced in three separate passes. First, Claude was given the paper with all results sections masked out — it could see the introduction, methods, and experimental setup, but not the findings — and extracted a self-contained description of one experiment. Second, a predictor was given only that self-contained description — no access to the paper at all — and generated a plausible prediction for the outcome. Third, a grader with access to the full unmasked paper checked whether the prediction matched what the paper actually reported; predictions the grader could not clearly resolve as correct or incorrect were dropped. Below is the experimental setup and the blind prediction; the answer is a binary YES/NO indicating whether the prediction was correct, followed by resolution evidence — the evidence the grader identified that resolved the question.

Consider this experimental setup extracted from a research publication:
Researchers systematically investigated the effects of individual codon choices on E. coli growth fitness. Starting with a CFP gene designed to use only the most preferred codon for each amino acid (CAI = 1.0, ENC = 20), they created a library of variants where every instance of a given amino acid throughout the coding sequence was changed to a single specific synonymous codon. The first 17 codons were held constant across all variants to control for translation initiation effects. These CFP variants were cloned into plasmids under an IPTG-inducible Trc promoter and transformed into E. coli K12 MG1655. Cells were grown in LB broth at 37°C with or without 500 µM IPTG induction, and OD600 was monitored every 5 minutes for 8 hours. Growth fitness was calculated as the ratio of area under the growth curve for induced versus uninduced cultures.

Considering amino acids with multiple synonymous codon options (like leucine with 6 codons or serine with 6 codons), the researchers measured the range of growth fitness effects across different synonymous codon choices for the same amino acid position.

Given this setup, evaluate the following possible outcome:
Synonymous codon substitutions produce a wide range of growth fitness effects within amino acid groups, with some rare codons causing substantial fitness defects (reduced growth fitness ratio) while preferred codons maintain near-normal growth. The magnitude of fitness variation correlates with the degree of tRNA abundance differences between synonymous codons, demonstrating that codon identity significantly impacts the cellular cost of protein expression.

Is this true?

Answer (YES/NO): NO